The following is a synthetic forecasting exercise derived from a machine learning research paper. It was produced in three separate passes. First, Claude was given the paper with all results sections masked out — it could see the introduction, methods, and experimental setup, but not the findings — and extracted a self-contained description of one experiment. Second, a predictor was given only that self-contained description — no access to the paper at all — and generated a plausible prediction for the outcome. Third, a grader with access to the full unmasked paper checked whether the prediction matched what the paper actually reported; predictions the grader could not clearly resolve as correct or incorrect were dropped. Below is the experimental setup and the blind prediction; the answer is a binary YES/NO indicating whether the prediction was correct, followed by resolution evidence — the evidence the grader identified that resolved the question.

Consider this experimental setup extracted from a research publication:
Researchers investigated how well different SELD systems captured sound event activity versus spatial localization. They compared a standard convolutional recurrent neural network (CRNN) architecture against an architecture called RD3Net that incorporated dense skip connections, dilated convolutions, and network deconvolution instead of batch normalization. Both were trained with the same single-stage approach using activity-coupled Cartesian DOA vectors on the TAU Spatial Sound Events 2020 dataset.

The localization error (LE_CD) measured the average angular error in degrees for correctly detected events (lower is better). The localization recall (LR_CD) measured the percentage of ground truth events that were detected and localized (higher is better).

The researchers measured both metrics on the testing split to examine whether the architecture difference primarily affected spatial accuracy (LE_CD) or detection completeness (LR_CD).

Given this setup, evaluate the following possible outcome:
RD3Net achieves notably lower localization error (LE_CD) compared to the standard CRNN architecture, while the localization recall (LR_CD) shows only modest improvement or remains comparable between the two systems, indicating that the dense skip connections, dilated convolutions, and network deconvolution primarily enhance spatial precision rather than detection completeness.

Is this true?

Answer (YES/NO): NO